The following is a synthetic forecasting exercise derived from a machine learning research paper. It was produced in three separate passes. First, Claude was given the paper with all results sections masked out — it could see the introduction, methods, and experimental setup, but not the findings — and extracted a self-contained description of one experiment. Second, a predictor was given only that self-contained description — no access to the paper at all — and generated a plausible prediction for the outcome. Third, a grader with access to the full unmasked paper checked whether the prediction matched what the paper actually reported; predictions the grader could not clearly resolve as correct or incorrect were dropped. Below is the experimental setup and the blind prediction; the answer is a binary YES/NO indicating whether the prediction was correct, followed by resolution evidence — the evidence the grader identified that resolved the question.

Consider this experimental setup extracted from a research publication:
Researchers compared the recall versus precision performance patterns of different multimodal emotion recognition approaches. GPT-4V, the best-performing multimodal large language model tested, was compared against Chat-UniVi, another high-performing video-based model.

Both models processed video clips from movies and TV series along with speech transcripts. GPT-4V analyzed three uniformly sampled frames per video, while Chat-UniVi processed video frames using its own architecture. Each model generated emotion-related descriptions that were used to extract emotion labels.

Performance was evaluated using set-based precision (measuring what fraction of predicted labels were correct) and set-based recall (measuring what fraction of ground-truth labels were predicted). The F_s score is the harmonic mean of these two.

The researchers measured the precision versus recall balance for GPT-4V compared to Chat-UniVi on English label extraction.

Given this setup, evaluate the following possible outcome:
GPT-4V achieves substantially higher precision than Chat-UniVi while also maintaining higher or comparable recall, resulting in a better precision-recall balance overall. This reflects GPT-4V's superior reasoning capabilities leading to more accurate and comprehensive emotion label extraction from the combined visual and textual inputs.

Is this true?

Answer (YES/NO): NO